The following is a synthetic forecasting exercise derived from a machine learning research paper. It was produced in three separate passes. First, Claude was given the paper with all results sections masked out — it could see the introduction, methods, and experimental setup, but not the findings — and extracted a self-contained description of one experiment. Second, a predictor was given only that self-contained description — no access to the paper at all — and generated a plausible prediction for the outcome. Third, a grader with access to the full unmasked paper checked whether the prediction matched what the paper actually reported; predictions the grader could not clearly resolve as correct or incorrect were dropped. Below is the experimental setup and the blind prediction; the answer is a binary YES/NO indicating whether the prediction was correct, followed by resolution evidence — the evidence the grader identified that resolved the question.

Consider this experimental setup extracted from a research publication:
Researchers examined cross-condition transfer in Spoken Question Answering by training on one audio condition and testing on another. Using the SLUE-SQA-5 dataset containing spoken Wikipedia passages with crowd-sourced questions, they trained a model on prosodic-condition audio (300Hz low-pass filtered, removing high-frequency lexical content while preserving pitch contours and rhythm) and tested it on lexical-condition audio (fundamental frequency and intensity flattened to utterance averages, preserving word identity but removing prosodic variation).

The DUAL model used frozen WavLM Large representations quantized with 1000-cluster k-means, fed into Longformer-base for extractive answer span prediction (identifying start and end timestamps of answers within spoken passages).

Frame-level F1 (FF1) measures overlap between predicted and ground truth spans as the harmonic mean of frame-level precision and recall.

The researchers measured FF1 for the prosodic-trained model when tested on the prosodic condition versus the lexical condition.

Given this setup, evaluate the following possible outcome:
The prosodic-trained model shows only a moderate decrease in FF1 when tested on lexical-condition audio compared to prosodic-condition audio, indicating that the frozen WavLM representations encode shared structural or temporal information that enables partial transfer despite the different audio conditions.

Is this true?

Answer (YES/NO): NO